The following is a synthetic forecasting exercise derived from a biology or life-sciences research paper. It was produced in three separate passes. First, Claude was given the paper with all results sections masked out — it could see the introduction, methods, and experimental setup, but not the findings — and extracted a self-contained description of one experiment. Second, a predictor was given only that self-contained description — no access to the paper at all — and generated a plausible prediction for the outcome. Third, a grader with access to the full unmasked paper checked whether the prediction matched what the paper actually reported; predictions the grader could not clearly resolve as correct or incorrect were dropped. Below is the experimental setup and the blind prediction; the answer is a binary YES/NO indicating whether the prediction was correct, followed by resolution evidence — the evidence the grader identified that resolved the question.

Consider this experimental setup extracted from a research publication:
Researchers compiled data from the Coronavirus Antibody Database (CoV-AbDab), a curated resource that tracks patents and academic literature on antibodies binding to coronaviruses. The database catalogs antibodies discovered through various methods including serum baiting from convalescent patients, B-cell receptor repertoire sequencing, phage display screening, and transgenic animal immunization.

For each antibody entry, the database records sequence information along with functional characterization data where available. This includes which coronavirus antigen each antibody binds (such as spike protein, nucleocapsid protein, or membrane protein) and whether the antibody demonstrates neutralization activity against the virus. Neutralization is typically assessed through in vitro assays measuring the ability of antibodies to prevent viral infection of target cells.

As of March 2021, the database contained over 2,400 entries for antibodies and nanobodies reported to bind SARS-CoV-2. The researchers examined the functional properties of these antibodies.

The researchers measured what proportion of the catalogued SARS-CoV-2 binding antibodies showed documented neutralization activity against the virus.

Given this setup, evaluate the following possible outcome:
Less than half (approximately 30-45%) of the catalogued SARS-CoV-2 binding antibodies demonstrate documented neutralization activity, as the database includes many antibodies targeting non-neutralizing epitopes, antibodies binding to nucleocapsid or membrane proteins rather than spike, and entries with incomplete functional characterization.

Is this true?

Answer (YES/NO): YES